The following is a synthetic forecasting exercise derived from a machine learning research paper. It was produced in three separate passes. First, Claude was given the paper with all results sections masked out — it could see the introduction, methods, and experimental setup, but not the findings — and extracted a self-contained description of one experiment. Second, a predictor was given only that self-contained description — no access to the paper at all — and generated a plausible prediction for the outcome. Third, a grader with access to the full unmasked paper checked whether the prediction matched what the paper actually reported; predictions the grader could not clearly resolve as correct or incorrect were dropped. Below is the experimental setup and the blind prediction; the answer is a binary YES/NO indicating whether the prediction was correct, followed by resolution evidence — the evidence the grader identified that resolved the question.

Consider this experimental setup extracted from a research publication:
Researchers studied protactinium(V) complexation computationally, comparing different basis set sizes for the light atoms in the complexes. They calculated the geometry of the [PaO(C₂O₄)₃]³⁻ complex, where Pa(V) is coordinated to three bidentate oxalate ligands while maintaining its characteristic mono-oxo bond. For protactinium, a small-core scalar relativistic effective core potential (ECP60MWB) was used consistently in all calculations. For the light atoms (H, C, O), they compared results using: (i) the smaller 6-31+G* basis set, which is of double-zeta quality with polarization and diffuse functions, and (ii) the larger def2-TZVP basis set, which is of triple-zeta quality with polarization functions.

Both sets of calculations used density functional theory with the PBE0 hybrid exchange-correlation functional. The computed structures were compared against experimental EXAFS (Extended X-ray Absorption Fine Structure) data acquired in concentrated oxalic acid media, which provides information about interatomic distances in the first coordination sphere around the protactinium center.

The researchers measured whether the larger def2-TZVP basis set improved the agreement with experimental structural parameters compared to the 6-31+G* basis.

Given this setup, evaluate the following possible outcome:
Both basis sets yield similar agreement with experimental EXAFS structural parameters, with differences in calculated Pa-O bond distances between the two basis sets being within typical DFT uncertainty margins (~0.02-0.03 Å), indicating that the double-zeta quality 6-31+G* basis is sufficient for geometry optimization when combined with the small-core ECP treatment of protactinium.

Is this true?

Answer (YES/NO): NO